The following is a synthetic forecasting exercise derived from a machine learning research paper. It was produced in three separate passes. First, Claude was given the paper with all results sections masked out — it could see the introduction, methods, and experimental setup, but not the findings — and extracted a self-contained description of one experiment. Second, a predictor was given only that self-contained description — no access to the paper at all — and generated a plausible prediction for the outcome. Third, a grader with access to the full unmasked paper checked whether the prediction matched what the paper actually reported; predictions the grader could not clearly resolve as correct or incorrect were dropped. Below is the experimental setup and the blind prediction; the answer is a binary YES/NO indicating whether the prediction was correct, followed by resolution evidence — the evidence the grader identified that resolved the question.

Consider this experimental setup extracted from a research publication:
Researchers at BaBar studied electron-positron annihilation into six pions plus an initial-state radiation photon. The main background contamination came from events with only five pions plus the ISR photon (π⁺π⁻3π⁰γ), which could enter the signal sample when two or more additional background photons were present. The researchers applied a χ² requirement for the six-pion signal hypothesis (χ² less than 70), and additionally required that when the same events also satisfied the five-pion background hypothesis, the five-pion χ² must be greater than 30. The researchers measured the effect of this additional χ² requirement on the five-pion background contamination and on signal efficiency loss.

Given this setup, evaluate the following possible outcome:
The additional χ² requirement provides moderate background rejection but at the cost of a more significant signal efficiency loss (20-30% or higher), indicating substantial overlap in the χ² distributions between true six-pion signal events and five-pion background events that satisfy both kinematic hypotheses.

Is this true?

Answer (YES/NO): NO